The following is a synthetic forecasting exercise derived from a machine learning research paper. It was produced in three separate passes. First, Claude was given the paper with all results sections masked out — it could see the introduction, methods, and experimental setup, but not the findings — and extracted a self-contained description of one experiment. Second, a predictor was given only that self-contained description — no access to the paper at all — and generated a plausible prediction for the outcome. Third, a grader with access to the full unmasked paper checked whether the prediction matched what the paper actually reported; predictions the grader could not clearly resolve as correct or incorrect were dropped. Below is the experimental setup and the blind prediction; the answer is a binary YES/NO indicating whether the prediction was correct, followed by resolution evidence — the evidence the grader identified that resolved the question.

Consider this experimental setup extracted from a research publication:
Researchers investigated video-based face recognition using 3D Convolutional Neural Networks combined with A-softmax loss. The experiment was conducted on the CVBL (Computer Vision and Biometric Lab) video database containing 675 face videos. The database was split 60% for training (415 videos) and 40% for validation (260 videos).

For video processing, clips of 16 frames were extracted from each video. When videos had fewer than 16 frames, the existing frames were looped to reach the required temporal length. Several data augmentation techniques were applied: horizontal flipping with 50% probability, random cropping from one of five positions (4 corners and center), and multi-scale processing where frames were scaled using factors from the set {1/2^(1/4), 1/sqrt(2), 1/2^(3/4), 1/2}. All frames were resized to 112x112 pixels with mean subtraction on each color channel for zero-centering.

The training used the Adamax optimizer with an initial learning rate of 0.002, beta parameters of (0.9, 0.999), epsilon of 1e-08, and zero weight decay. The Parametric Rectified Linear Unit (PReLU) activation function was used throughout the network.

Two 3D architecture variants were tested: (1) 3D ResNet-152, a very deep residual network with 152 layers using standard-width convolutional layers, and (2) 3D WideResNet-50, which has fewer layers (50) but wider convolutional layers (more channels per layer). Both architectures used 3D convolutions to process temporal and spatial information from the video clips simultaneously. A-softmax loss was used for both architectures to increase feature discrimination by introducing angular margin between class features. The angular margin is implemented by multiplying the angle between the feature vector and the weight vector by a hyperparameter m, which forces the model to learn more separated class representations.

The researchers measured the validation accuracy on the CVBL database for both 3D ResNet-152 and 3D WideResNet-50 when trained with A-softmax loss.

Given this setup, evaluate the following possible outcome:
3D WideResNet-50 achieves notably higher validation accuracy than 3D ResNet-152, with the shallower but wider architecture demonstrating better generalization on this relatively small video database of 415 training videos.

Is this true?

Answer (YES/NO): NO